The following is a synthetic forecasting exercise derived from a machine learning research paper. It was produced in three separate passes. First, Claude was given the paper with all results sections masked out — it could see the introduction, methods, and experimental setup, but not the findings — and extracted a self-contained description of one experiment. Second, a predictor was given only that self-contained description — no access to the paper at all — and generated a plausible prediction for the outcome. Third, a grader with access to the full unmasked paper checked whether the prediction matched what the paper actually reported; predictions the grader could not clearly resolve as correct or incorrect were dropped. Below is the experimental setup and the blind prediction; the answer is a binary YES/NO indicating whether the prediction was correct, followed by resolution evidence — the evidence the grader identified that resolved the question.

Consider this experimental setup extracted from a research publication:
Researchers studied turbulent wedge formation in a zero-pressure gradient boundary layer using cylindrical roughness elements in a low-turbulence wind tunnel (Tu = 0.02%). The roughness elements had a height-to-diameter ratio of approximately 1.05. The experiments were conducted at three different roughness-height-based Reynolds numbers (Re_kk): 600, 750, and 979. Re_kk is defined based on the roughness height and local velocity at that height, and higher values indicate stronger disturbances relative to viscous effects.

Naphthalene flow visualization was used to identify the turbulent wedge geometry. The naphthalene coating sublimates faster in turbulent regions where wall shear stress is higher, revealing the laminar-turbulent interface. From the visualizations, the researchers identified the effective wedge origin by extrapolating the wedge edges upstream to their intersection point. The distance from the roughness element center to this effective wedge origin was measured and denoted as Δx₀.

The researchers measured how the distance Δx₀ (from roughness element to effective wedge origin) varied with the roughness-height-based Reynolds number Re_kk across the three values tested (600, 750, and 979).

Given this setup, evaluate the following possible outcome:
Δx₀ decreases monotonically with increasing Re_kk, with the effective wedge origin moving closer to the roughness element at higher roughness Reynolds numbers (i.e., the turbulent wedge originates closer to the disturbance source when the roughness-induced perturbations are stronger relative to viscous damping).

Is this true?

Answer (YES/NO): NO